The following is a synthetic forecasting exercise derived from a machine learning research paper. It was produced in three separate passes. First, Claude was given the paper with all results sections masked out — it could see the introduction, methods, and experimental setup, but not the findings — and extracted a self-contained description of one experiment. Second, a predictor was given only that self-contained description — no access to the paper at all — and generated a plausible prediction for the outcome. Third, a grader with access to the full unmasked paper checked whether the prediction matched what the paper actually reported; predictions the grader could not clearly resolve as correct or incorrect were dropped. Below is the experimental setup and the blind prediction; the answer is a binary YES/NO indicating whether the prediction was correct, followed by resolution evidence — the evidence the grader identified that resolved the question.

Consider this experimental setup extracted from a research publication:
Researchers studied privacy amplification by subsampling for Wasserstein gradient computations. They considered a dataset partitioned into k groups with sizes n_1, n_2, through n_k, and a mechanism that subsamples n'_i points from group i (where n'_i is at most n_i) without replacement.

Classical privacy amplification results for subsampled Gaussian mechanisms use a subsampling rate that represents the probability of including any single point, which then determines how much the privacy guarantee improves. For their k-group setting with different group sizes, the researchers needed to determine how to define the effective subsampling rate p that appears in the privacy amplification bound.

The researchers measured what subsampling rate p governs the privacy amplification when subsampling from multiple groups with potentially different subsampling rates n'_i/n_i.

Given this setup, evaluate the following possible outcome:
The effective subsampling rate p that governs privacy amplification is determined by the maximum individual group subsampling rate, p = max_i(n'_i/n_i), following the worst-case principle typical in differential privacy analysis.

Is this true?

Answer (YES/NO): YES